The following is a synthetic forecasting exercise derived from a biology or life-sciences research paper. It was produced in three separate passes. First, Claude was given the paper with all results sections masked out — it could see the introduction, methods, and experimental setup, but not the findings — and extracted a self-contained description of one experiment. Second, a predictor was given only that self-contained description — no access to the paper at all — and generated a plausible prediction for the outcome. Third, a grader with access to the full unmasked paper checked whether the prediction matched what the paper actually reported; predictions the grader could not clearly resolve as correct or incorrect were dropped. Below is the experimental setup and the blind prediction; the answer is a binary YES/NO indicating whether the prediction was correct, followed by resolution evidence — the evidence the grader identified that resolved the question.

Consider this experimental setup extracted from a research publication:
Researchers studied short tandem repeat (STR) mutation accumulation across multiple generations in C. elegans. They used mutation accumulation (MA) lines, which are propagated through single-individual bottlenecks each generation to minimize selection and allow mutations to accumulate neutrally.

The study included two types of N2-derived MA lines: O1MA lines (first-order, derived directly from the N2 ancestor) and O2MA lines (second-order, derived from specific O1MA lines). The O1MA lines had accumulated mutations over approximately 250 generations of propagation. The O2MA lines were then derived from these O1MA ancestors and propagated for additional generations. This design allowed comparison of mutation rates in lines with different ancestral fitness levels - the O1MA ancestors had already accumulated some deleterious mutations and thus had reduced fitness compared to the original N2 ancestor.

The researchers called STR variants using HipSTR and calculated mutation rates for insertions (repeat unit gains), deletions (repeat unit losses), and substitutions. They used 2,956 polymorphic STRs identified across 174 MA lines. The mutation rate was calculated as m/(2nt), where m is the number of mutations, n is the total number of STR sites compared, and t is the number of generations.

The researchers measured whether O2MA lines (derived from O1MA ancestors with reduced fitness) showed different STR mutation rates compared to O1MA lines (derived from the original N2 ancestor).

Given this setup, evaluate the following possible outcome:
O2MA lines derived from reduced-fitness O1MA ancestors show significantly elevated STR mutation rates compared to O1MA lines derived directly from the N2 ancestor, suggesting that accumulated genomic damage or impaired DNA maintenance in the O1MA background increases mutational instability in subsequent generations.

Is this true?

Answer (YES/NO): NO